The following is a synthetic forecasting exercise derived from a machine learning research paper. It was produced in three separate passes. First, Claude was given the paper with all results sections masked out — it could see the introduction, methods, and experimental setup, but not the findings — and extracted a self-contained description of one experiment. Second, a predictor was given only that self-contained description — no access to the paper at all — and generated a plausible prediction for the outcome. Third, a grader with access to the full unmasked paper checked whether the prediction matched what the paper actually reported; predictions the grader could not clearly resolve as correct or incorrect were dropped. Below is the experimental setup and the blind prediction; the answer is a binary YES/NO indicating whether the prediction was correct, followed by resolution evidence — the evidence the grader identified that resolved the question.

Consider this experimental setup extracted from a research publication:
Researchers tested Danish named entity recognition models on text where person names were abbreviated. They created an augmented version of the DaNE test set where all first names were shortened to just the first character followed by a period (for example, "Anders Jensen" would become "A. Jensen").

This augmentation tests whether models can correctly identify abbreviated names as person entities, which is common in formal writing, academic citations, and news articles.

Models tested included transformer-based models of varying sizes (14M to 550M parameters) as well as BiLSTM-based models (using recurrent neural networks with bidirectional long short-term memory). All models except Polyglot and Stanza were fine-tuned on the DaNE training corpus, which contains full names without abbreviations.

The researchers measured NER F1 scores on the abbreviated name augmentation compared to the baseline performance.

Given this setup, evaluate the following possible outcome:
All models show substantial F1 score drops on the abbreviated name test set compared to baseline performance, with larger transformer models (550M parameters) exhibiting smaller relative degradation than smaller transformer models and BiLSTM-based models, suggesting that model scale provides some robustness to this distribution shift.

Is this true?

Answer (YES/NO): YES